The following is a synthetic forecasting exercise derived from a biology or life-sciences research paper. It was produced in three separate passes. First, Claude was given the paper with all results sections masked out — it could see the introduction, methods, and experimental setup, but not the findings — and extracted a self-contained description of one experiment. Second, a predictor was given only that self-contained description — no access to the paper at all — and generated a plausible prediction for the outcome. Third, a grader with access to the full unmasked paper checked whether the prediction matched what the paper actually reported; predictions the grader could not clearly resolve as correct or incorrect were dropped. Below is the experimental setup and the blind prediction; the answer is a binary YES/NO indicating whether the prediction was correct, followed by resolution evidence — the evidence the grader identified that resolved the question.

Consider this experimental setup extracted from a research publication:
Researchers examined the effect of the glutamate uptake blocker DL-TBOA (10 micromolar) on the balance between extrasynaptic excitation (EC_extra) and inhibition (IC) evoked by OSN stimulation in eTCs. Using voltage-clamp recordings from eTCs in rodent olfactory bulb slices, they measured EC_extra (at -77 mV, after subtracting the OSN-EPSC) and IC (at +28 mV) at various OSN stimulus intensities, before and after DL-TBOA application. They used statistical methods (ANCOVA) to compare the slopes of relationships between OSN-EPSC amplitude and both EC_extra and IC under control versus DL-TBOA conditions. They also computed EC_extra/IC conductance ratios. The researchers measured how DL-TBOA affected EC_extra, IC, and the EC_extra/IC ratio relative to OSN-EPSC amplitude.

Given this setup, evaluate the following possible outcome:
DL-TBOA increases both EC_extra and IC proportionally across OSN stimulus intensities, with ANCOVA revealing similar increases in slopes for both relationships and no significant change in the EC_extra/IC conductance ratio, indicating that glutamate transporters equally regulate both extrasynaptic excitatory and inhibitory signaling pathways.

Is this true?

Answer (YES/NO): NO